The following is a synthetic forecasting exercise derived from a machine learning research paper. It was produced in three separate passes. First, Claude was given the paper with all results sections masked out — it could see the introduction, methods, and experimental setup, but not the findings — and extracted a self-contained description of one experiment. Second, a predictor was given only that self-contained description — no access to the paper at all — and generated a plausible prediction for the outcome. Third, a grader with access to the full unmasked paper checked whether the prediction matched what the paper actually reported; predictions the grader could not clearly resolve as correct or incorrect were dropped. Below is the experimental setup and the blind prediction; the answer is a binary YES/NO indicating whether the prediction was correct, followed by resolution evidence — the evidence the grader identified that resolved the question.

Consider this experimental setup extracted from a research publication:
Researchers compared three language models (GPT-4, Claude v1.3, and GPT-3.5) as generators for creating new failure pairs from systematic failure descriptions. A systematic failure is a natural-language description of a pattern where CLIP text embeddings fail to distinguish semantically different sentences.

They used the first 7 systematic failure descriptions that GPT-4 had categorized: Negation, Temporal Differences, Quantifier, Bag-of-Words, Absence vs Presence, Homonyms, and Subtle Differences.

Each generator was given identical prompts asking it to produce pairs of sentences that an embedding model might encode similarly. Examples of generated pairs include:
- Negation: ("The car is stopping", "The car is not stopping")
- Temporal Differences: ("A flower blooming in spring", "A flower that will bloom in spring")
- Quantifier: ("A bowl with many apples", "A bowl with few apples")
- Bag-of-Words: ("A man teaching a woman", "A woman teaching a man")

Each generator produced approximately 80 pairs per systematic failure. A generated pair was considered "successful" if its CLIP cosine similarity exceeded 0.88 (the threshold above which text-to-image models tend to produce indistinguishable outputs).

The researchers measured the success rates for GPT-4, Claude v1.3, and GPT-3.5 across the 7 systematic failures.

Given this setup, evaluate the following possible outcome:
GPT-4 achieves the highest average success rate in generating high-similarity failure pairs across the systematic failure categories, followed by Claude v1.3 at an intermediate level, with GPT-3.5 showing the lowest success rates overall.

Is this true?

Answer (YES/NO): NO